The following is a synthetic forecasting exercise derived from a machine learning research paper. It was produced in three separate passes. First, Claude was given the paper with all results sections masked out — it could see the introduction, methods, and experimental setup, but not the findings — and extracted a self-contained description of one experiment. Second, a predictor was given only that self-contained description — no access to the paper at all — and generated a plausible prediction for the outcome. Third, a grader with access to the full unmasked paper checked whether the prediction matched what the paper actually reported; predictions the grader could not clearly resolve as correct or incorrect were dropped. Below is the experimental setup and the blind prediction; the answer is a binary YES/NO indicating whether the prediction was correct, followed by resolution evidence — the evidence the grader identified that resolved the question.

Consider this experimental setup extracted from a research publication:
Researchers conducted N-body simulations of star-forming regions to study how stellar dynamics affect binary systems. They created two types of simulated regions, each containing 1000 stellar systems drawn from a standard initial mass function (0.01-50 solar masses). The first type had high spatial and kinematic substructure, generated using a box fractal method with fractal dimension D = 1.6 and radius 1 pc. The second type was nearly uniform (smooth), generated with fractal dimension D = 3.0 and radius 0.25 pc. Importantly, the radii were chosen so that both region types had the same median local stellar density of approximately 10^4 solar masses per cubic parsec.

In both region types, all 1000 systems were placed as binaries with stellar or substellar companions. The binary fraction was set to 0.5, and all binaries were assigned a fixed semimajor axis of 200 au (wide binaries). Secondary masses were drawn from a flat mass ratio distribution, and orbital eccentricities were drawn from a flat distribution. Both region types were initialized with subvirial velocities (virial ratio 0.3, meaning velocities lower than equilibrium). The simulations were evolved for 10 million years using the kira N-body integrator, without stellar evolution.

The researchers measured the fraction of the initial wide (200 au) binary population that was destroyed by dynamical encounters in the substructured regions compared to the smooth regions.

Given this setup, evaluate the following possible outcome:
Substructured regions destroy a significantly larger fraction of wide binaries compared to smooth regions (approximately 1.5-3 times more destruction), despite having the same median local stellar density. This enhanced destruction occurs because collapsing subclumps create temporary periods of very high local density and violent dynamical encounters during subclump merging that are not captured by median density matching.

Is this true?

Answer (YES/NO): NO